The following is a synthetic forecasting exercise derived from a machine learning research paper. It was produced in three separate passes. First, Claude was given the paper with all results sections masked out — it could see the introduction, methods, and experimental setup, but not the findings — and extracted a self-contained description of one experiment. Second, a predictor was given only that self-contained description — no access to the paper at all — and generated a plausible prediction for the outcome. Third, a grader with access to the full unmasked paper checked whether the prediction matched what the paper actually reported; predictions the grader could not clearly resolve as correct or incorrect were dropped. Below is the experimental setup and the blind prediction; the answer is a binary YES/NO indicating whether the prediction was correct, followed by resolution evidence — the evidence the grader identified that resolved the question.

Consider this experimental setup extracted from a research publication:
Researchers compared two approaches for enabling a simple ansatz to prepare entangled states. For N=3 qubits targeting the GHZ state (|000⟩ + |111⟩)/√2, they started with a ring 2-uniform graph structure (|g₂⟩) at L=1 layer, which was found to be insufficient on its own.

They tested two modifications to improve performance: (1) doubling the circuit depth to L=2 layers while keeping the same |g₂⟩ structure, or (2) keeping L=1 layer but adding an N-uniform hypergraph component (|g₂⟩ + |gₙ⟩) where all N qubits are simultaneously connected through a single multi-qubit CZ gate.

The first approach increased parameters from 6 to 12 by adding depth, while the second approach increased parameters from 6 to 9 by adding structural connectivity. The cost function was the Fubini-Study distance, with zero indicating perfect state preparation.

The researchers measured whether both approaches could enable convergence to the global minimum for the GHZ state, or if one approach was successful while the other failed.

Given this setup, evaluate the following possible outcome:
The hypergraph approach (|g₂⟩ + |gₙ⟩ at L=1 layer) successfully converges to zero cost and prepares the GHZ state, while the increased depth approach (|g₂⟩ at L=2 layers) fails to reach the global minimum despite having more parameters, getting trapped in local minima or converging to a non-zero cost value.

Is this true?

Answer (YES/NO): NO